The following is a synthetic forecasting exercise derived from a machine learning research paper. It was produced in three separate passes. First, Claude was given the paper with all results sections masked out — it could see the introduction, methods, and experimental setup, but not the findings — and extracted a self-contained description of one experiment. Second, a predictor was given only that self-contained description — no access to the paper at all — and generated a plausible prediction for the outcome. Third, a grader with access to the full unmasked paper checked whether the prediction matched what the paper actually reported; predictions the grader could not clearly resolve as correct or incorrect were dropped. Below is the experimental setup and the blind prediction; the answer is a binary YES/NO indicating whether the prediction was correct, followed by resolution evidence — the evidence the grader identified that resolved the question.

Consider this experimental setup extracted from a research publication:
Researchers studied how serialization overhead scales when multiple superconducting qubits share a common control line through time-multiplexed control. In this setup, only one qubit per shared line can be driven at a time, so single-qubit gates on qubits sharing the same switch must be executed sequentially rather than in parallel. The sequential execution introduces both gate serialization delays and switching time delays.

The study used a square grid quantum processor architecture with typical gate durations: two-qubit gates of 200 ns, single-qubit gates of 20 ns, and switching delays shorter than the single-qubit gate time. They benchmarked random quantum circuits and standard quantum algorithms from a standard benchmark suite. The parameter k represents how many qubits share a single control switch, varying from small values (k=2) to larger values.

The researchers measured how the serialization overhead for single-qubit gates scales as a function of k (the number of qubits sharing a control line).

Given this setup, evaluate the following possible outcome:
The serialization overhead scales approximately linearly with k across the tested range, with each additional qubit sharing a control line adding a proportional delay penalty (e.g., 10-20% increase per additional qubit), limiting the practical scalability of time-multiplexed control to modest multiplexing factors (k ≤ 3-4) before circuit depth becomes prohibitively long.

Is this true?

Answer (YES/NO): NO